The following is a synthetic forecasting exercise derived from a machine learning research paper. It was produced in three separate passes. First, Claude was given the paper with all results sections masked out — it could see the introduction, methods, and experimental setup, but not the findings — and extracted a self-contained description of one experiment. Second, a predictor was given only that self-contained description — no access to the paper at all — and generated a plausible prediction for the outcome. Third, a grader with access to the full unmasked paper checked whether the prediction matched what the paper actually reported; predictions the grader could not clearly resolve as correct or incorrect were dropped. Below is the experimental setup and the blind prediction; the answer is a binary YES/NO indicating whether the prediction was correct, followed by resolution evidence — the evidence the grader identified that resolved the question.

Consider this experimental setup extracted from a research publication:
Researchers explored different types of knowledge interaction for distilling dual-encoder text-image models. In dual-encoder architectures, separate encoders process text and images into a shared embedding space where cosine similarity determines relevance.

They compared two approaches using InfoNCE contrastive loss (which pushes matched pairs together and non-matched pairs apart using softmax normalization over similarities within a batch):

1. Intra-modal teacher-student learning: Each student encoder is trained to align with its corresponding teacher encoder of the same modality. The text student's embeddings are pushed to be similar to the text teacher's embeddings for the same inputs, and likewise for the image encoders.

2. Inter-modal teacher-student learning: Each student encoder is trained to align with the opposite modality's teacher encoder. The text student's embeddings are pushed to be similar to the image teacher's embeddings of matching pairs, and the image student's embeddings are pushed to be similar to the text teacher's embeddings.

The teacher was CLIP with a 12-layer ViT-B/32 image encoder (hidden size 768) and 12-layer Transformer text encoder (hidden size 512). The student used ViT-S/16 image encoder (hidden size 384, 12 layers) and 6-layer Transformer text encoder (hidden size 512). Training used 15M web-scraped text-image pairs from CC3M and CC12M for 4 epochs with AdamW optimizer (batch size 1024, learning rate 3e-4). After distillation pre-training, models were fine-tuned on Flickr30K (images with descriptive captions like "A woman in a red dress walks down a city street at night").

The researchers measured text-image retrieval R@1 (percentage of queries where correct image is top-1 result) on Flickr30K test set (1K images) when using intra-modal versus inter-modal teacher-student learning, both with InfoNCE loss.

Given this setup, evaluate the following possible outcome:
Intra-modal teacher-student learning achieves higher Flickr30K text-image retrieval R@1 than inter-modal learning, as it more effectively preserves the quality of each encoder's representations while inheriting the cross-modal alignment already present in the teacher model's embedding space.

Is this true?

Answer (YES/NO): YES